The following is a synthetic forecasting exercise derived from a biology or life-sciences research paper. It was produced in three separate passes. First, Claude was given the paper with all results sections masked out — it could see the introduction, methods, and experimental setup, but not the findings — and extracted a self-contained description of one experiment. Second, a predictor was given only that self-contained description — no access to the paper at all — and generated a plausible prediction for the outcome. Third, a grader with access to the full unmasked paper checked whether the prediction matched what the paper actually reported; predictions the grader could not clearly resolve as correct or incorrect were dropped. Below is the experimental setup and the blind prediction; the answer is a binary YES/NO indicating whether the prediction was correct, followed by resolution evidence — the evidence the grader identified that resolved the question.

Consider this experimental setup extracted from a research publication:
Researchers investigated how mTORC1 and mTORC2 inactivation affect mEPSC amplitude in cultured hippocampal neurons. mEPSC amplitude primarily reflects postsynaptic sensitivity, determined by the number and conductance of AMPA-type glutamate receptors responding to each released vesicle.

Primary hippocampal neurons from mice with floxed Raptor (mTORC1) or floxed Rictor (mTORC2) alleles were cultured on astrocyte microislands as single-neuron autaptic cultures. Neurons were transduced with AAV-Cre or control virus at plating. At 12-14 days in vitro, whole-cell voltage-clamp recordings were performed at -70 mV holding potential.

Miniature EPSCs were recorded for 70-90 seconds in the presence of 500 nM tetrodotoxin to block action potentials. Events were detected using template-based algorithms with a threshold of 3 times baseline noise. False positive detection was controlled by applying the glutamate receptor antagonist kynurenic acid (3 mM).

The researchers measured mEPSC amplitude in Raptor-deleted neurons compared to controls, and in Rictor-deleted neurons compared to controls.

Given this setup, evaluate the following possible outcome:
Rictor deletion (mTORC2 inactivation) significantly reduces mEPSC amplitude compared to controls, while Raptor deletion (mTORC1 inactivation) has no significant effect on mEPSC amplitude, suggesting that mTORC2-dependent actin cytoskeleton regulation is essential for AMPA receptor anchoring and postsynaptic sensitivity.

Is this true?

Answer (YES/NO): NO